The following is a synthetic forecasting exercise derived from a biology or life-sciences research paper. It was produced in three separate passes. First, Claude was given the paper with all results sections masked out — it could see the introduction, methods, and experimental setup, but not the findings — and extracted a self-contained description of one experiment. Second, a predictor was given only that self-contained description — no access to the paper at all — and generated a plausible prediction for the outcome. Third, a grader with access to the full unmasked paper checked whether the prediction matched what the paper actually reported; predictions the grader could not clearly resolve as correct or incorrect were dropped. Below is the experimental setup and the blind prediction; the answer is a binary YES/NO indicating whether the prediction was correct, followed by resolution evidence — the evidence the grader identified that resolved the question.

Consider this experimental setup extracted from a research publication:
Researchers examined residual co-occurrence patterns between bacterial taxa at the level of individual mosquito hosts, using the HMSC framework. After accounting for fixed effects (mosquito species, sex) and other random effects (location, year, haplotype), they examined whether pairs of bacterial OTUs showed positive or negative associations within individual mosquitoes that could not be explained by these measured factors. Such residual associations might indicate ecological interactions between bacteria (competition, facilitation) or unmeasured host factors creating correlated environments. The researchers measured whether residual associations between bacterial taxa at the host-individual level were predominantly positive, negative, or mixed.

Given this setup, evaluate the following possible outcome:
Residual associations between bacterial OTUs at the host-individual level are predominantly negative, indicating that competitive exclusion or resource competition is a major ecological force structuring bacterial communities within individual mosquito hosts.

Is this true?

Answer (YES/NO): NO